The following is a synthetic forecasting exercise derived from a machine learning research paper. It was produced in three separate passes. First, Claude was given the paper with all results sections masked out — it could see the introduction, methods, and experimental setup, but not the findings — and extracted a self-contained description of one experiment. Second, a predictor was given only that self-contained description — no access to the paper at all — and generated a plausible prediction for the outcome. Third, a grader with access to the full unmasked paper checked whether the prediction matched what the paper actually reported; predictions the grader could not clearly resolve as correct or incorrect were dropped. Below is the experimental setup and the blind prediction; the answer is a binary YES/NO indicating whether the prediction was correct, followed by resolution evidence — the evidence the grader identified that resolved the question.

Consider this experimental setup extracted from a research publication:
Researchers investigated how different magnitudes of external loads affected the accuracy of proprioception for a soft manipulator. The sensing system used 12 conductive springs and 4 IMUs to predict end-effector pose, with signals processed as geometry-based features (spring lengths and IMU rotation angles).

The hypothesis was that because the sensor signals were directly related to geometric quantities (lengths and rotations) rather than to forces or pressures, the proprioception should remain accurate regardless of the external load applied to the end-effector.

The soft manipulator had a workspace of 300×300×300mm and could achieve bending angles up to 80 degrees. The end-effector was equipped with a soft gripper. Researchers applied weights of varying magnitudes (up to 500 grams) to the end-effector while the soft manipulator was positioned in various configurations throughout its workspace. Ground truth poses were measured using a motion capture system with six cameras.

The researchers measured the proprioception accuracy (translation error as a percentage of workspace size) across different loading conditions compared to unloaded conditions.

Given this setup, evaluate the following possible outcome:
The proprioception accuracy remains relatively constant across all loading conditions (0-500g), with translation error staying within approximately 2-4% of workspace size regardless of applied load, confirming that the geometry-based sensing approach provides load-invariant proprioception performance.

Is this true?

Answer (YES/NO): NO